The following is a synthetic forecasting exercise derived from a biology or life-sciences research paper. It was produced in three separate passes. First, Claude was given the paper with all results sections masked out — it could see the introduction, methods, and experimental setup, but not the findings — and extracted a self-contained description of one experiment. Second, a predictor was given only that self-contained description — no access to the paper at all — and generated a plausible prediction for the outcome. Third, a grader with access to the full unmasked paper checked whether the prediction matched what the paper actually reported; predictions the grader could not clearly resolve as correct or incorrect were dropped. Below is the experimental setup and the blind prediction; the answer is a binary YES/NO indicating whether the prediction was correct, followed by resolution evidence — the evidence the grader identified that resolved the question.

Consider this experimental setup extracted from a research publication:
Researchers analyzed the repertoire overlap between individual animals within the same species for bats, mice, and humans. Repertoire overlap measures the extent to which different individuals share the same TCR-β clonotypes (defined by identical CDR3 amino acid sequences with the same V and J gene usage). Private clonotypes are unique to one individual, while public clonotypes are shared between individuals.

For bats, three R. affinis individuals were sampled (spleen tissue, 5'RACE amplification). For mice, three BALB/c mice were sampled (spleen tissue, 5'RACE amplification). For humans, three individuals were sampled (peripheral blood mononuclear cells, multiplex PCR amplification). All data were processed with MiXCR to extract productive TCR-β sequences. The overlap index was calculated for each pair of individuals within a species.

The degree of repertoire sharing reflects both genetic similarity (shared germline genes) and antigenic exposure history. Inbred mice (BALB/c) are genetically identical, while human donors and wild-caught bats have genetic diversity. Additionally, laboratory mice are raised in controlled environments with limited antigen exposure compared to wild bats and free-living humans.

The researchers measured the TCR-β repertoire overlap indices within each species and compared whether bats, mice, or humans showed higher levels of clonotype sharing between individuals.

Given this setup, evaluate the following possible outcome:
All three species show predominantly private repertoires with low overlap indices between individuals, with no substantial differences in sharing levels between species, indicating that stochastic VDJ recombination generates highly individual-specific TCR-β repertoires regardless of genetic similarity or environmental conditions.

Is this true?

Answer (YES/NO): NO